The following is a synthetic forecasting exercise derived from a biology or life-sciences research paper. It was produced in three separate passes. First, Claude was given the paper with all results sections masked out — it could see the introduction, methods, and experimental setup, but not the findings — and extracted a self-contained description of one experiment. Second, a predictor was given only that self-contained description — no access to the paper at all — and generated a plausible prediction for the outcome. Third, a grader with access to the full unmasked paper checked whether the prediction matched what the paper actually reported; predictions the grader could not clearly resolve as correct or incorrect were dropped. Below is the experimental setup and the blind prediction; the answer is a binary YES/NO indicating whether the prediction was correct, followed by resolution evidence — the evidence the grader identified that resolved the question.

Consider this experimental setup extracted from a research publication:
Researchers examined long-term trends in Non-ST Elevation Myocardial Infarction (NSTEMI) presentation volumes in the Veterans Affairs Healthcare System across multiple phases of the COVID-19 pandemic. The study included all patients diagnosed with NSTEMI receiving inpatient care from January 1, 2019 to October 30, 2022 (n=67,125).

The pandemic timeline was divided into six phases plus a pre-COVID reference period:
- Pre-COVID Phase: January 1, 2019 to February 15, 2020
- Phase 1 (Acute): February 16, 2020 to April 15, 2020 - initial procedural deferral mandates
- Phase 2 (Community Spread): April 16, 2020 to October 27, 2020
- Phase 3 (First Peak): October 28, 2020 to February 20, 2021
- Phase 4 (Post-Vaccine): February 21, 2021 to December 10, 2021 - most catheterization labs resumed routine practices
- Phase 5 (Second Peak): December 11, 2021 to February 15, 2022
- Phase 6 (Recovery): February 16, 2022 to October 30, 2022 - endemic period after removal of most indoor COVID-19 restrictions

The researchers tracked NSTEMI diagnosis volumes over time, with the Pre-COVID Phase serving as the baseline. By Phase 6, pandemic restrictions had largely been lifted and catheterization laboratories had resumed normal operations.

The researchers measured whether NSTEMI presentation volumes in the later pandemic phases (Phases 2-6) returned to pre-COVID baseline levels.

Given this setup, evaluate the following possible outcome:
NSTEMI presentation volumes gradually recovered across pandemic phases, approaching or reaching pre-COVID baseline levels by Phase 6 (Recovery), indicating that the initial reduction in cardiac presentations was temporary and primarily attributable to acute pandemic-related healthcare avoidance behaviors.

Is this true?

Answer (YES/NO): NO